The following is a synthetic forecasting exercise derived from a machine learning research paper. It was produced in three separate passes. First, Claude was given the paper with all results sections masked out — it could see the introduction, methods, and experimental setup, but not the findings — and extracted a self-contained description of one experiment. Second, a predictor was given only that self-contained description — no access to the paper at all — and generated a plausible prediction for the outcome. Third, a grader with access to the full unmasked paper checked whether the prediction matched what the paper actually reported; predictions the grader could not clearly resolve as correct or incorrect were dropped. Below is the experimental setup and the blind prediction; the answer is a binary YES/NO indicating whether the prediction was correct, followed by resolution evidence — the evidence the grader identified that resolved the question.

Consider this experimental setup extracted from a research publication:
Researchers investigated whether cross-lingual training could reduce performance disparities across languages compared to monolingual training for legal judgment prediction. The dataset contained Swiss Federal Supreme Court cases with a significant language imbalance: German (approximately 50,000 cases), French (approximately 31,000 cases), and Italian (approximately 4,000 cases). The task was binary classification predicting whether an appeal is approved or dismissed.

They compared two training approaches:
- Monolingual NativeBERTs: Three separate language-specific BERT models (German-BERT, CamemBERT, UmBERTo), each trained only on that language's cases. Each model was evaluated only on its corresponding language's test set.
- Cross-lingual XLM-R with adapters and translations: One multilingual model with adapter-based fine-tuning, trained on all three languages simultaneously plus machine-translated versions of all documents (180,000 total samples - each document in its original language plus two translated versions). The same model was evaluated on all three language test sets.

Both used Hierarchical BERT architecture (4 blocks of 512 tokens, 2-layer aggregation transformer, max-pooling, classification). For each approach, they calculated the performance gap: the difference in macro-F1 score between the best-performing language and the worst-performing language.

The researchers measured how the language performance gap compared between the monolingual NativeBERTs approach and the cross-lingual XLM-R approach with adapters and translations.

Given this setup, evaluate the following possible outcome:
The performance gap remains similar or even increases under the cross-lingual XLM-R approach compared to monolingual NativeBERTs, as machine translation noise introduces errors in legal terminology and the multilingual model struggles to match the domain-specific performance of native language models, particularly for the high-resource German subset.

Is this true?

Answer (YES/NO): NO